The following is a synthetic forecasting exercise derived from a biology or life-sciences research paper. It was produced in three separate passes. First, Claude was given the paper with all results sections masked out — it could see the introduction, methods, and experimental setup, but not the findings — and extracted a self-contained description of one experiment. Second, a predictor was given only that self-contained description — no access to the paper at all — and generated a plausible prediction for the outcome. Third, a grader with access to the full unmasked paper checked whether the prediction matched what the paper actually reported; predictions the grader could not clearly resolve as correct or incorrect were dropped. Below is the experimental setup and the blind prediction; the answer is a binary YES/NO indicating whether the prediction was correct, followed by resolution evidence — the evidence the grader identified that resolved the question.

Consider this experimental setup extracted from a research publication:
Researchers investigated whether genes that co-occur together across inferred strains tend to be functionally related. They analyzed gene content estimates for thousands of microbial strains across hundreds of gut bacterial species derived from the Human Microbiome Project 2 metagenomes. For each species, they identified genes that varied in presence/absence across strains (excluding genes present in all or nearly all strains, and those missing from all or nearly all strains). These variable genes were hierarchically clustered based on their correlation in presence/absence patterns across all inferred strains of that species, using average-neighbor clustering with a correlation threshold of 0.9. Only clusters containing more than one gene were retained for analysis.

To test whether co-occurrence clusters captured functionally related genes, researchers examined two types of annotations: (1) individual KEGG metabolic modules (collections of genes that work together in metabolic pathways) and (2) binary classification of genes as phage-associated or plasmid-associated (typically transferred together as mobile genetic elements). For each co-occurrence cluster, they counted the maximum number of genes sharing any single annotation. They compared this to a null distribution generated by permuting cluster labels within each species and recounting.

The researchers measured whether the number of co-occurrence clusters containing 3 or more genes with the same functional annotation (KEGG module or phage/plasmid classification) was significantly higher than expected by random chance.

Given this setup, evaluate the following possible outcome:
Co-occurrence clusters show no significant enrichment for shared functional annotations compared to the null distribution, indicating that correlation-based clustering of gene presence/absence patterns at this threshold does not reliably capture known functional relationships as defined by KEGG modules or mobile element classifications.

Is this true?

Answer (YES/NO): NO